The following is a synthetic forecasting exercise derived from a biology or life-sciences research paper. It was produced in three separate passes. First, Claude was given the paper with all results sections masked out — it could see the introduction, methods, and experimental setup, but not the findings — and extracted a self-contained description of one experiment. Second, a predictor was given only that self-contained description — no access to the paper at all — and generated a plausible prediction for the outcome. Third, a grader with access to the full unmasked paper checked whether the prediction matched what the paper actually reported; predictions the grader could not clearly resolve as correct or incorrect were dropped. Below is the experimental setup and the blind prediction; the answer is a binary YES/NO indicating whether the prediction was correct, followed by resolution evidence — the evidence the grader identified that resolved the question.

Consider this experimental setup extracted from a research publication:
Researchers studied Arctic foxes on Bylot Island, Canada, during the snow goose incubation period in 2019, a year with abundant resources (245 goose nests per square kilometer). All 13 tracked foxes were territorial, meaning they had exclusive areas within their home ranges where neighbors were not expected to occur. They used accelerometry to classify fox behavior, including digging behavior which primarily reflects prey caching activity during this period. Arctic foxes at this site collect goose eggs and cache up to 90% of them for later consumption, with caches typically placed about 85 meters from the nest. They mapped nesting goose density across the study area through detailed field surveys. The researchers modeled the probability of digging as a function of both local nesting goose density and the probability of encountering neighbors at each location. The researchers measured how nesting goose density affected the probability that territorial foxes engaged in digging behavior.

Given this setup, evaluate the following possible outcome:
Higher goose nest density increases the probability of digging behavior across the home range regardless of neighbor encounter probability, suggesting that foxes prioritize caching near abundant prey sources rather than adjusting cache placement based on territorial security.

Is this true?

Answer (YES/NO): YES